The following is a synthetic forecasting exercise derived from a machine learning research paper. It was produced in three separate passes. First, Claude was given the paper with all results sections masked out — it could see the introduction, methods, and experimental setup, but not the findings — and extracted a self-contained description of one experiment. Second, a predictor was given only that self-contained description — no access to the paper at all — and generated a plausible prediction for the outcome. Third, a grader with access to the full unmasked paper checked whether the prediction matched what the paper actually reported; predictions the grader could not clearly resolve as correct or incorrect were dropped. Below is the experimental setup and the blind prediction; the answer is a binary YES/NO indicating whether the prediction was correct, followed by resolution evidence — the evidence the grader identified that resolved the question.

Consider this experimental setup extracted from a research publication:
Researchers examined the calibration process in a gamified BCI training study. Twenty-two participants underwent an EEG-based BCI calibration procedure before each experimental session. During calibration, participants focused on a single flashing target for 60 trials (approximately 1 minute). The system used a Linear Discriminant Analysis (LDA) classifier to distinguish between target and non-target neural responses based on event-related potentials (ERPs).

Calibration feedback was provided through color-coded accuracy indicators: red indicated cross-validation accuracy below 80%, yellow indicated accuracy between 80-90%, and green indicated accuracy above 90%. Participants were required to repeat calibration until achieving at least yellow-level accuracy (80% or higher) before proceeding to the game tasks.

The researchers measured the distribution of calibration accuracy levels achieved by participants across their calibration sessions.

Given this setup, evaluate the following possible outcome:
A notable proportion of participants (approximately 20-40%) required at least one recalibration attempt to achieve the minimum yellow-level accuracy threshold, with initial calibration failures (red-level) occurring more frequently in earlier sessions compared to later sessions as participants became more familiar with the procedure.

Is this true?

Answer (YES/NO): NO